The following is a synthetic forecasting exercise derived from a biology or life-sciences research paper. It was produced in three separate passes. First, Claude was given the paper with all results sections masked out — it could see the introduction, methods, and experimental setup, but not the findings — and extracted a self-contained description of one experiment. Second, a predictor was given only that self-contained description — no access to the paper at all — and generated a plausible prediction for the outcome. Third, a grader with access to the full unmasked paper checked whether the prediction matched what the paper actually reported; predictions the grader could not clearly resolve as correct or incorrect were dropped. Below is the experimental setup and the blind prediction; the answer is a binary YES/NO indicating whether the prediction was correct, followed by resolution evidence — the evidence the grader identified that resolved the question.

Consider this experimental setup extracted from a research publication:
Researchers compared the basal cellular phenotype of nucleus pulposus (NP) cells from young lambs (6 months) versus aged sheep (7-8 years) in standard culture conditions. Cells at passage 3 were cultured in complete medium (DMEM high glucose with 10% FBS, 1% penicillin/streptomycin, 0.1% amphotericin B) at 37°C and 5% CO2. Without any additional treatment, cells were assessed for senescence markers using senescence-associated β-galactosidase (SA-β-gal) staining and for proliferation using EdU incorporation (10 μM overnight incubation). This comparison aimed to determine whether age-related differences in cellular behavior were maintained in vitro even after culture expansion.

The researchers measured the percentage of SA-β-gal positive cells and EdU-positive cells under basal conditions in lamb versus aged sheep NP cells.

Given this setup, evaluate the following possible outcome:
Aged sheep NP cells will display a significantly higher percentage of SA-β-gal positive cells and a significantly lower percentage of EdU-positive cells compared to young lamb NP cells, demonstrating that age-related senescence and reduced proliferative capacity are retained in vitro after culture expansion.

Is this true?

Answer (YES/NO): NO